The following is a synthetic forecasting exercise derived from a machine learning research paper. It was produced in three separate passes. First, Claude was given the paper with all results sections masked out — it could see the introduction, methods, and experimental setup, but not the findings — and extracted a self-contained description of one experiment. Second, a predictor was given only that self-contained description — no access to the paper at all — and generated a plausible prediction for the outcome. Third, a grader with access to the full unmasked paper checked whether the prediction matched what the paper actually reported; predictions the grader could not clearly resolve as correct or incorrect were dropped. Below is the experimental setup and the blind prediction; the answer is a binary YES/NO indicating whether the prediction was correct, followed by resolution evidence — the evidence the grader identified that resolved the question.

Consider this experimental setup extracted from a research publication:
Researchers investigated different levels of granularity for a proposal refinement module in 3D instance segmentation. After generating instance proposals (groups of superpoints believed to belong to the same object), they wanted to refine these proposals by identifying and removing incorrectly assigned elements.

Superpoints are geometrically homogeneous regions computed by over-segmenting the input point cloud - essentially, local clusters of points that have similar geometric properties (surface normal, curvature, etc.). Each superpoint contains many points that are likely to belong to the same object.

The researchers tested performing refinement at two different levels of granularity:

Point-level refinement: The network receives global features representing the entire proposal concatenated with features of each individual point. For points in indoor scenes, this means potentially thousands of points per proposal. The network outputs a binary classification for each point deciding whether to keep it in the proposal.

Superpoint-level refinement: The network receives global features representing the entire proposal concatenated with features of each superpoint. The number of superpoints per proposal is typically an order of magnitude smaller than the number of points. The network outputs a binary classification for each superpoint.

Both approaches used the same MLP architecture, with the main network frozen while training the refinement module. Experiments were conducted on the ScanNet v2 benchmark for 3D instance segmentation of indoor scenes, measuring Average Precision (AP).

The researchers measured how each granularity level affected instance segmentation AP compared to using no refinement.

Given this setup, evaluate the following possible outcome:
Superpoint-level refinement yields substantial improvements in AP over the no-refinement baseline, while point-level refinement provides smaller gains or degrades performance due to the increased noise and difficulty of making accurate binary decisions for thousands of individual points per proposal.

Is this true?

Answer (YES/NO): NO